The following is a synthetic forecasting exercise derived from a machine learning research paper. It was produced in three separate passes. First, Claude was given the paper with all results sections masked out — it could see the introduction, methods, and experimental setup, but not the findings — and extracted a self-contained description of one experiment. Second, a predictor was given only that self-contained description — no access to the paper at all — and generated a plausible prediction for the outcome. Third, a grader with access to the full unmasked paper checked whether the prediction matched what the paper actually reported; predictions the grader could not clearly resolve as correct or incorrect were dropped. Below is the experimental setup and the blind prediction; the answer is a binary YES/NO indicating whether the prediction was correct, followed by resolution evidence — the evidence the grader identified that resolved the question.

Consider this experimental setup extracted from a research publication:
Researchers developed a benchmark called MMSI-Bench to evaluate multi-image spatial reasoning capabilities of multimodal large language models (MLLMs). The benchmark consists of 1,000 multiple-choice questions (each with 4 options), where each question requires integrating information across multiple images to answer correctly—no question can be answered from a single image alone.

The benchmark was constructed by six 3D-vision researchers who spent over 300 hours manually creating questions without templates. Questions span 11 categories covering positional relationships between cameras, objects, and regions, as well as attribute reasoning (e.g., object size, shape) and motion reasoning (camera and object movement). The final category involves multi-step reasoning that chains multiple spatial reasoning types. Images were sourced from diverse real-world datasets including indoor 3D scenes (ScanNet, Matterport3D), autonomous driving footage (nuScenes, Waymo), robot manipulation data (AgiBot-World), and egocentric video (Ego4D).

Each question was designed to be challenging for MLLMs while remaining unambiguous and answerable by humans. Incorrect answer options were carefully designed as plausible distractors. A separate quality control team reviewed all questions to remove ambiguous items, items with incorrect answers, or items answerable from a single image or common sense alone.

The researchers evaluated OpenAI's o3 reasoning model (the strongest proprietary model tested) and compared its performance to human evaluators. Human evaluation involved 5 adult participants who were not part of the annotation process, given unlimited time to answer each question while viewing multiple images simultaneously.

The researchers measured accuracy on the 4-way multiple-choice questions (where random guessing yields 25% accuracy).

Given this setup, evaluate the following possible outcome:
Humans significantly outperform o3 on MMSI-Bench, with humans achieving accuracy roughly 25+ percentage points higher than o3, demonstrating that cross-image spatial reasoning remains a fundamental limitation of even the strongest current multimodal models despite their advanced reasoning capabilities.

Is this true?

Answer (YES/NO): YES